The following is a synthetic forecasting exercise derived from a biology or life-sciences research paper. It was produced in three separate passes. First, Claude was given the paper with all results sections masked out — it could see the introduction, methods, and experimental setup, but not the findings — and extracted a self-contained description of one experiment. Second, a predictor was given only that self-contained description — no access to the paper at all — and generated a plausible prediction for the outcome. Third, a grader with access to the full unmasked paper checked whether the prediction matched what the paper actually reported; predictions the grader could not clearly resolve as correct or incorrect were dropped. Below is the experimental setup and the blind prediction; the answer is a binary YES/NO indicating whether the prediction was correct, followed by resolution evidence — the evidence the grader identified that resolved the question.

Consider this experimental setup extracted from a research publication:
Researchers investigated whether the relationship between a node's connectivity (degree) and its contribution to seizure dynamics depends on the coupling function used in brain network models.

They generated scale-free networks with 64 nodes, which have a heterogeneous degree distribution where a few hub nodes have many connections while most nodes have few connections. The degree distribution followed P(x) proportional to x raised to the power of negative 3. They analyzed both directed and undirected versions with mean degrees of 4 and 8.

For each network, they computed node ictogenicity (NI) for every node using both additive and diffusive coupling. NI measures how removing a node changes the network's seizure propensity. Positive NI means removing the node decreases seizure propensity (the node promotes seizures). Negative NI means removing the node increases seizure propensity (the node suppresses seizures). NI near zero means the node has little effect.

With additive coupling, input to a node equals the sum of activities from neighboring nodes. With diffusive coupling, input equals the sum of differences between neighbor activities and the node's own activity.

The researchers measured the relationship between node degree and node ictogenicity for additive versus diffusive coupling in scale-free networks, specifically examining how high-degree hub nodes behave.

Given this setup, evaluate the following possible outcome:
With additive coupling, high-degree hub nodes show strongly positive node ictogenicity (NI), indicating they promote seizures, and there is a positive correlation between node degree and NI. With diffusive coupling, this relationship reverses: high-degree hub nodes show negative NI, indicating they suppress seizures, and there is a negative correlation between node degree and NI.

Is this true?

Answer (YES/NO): YES